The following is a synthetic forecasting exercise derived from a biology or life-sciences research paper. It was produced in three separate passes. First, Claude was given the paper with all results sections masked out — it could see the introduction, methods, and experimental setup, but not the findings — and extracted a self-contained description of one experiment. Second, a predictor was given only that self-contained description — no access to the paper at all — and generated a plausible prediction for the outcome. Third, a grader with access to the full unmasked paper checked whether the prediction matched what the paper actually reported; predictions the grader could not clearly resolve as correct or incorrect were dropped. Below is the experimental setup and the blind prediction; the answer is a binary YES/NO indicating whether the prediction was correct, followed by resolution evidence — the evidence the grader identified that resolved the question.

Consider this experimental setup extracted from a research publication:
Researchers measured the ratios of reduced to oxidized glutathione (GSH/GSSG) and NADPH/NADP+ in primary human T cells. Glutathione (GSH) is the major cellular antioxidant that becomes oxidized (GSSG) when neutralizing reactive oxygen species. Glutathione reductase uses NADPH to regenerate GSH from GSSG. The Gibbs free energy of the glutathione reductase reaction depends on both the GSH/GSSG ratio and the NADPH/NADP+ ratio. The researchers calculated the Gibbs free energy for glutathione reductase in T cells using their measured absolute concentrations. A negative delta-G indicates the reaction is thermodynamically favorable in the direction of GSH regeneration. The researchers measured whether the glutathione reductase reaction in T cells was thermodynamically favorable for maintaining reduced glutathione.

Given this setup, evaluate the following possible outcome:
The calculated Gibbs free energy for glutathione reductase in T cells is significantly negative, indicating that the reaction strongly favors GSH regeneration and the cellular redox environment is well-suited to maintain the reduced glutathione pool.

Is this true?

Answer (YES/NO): YES